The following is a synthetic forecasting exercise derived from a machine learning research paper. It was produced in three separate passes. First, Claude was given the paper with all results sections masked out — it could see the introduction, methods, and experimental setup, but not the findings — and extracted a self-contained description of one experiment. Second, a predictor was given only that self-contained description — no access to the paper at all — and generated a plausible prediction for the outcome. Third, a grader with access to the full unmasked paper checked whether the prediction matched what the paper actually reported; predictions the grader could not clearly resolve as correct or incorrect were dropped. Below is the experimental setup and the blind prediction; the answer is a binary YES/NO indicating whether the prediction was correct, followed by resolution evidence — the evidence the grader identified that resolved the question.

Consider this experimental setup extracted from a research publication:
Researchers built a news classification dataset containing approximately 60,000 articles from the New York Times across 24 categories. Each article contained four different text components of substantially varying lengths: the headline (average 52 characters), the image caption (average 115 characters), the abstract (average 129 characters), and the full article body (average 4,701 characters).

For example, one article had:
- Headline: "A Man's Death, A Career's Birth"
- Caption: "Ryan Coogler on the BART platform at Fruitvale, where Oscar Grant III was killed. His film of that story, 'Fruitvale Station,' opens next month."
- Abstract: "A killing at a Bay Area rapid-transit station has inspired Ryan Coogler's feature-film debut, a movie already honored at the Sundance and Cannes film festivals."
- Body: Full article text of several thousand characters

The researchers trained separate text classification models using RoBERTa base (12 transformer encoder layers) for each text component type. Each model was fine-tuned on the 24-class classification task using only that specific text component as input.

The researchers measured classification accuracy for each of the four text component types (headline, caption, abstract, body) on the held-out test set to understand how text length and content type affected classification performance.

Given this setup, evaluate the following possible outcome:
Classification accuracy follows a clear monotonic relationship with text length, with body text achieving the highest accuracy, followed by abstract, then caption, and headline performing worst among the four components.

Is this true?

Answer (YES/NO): YES